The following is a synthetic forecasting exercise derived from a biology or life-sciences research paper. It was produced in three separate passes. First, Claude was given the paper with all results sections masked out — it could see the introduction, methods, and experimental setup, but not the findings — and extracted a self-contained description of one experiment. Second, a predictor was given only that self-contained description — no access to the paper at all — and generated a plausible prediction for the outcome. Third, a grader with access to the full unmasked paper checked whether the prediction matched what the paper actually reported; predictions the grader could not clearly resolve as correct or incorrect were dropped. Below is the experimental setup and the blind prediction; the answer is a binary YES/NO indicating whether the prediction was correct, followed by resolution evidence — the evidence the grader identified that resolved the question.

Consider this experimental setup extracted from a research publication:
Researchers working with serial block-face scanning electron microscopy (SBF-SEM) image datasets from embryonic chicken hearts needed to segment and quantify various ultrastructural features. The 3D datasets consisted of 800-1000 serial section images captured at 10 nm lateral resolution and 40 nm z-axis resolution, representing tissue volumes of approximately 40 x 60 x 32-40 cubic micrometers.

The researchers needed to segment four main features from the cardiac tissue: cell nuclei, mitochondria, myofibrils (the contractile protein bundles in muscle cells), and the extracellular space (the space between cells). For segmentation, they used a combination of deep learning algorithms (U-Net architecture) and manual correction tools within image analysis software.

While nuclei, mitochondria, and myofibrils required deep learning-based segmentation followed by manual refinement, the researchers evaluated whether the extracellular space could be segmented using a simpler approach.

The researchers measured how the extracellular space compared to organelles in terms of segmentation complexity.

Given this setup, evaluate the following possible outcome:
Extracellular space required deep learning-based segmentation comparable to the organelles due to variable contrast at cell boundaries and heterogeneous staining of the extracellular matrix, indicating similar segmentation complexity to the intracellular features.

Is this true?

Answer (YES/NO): NO